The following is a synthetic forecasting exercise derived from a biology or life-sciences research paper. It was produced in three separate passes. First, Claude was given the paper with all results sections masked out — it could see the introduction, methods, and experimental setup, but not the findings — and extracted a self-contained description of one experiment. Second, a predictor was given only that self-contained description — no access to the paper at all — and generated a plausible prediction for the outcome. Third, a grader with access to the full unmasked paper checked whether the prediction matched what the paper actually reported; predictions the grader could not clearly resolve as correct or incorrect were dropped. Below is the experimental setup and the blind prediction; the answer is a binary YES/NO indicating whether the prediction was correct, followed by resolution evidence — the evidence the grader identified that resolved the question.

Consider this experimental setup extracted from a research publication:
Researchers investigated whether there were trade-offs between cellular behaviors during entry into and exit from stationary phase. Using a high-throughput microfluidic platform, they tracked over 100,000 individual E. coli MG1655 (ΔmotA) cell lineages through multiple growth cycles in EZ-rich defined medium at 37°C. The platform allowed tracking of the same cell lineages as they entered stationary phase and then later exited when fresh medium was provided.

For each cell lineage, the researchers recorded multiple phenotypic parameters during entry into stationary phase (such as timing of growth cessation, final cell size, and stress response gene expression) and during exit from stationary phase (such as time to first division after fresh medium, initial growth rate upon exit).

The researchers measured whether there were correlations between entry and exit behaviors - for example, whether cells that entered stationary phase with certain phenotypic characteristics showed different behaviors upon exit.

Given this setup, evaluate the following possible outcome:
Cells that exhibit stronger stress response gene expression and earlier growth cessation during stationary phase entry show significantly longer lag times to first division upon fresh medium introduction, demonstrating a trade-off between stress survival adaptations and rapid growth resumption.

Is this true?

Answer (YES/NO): NO